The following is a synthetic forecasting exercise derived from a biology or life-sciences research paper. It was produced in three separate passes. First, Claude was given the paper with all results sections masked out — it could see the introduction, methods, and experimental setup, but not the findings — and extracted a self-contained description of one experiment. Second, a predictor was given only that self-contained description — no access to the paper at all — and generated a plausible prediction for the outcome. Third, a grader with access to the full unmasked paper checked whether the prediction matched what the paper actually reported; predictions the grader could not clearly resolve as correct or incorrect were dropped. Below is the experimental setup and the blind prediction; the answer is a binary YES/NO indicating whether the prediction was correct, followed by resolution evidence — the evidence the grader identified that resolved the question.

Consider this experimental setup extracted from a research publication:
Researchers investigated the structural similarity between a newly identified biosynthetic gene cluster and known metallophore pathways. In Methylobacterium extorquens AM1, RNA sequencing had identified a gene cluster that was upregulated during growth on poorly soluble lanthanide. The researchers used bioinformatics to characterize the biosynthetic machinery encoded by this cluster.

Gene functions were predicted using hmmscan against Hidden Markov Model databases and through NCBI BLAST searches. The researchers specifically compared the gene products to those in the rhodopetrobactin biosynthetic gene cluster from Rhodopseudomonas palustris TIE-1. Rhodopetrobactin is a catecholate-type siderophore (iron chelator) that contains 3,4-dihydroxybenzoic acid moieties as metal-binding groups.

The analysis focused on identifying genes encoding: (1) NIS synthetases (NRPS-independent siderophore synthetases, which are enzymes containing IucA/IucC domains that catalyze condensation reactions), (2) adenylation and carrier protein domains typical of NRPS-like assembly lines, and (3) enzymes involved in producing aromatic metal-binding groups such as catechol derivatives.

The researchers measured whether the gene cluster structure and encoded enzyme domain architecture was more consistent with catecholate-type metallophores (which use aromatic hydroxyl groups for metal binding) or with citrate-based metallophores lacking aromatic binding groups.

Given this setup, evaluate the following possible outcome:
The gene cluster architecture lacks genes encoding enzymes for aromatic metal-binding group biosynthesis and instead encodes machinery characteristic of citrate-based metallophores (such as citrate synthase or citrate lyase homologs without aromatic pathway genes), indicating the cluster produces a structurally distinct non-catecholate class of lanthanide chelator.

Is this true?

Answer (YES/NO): NO